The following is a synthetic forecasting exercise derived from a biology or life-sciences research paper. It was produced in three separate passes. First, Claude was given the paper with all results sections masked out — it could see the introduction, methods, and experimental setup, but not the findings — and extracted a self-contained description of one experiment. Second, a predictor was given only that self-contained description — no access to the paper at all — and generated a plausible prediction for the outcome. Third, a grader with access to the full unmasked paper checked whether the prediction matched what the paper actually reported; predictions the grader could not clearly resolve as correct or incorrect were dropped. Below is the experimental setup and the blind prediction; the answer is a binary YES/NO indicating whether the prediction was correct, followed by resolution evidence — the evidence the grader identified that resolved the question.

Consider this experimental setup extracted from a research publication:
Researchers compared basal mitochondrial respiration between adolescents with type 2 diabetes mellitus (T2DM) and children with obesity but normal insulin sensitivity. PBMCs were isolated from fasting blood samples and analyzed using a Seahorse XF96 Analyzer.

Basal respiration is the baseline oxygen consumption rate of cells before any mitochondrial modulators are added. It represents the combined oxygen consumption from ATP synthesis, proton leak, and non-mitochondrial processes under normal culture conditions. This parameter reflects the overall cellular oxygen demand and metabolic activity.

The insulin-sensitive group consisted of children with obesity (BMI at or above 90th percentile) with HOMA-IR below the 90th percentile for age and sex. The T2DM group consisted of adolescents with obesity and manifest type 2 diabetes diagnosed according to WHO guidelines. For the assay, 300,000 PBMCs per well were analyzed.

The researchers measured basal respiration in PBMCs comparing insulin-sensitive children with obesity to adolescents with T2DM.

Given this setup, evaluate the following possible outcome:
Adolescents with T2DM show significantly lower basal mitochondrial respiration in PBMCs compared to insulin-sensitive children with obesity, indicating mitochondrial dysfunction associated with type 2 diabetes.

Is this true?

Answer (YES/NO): NO